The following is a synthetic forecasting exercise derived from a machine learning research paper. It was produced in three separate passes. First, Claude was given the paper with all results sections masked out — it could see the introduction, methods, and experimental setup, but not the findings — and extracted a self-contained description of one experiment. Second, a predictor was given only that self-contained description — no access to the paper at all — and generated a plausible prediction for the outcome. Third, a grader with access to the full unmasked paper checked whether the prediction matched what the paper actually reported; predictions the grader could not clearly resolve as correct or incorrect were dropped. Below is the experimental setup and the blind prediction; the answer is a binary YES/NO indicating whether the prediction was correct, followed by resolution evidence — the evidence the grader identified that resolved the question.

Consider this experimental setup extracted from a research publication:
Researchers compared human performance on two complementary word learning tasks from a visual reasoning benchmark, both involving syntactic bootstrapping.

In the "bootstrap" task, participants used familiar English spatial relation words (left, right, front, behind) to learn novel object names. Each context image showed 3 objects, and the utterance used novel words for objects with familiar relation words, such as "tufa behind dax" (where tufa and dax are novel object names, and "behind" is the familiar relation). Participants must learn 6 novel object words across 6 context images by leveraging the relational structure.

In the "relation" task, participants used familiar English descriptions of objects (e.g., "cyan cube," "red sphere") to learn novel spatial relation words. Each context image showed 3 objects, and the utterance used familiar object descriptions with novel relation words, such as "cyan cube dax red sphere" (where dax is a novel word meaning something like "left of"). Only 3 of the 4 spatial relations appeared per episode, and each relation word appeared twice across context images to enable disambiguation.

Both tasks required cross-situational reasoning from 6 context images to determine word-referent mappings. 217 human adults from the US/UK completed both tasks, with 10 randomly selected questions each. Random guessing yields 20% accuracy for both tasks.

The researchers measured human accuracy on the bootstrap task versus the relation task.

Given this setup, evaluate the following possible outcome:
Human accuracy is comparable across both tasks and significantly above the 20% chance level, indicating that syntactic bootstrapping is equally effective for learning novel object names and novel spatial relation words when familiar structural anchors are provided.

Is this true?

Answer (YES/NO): NO